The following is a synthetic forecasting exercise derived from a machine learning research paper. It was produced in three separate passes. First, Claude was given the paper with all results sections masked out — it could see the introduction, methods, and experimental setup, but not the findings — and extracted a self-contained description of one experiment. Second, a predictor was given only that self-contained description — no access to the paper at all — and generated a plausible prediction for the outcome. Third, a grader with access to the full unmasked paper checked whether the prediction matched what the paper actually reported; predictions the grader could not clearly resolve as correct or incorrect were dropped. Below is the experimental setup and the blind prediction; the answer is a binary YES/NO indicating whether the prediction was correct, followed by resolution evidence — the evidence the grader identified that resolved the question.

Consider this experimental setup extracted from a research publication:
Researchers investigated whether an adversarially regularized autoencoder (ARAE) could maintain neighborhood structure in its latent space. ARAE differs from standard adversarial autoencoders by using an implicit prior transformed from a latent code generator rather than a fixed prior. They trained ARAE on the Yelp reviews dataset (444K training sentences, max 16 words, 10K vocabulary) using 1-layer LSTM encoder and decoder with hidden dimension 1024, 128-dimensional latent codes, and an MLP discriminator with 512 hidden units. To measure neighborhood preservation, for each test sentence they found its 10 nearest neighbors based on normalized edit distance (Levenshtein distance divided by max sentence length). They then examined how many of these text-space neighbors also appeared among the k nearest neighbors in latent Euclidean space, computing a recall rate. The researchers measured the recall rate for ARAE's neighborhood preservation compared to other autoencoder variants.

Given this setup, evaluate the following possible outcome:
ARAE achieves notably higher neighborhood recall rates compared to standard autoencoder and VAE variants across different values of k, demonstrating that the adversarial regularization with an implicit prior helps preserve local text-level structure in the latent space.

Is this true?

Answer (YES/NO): NO